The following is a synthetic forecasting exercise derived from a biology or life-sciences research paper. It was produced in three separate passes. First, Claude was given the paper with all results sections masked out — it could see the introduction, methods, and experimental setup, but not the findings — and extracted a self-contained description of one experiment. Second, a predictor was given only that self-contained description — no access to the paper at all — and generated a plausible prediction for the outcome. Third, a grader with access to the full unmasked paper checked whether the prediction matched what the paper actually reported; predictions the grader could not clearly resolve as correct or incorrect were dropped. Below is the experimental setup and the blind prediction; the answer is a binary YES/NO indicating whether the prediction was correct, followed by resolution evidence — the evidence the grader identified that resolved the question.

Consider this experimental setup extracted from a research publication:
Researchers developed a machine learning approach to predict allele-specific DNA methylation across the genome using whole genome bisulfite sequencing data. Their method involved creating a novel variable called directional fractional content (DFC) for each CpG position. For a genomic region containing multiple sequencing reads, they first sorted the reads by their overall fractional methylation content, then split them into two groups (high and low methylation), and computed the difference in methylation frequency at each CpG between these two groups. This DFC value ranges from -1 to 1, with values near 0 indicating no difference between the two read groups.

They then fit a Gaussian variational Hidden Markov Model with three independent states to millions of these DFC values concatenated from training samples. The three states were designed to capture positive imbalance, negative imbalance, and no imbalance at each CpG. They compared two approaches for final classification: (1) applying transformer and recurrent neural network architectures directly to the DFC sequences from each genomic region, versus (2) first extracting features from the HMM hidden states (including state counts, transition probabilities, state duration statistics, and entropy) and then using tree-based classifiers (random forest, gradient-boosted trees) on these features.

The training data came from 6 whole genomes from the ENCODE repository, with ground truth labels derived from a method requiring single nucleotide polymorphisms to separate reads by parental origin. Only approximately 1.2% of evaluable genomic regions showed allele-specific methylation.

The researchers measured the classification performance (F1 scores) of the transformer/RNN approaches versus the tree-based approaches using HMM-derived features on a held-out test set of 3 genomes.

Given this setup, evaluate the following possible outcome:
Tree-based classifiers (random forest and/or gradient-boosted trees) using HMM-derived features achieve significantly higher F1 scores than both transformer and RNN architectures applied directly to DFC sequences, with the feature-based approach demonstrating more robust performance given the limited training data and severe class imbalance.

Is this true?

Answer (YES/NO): YES